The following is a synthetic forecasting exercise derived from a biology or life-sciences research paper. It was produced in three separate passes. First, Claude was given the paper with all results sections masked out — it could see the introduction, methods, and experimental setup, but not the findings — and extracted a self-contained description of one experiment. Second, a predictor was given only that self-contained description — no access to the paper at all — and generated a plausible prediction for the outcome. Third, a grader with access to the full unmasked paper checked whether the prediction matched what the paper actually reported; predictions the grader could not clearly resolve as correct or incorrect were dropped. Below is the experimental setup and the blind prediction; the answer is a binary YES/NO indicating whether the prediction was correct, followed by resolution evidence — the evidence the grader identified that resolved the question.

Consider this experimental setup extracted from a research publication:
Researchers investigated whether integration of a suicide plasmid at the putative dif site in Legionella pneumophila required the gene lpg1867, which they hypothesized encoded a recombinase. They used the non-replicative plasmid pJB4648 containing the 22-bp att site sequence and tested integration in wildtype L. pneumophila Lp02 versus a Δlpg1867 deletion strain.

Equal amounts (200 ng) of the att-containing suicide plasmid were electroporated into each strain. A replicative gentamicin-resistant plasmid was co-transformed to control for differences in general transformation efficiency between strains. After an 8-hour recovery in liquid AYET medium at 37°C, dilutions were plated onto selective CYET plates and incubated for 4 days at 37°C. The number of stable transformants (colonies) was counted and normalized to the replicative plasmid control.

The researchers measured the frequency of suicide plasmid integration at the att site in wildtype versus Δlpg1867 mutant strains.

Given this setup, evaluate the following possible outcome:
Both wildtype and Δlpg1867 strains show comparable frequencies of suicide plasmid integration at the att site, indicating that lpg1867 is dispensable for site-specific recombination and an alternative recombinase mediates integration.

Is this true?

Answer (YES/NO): NO